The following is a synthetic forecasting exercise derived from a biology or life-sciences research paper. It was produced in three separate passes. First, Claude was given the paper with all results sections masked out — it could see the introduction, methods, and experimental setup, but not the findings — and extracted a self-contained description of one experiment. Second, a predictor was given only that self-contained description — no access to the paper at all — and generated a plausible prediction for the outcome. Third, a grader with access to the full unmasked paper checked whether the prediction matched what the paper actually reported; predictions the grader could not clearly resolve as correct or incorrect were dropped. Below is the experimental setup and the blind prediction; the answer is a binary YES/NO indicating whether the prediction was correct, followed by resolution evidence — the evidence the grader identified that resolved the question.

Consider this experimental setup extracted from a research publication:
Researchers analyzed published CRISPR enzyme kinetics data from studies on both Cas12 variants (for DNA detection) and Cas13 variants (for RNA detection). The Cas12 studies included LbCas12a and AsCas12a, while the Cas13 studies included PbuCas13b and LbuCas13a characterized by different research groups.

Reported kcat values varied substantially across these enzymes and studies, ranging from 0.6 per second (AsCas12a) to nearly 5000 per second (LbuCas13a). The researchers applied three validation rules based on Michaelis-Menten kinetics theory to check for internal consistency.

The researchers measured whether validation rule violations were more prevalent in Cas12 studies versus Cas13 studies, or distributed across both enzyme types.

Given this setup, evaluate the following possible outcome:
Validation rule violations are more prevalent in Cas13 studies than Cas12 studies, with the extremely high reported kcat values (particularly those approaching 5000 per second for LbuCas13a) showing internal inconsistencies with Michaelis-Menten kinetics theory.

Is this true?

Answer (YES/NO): YES